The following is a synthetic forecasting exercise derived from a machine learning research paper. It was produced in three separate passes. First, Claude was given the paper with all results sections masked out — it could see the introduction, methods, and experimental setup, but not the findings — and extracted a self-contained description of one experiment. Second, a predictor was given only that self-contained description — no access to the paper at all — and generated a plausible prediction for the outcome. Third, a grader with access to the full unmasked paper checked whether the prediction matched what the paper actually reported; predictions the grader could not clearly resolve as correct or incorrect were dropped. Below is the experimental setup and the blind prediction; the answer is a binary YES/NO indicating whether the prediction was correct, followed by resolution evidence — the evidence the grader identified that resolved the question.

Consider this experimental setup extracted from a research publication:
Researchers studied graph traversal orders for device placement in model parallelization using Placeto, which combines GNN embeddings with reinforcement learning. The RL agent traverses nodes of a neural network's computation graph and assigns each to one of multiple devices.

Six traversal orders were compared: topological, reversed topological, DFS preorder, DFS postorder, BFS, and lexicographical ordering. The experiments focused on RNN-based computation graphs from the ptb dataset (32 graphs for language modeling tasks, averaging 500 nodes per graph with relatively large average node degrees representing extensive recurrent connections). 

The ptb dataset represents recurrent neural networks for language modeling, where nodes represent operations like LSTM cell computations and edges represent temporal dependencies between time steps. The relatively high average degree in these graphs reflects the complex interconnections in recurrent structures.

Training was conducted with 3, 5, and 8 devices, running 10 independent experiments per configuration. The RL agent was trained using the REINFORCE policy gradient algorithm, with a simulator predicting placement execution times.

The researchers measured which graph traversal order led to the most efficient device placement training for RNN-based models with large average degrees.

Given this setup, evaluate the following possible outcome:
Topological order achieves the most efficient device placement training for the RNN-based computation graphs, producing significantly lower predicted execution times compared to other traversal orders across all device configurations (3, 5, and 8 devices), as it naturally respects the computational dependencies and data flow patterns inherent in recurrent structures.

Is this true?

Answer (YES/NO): NO